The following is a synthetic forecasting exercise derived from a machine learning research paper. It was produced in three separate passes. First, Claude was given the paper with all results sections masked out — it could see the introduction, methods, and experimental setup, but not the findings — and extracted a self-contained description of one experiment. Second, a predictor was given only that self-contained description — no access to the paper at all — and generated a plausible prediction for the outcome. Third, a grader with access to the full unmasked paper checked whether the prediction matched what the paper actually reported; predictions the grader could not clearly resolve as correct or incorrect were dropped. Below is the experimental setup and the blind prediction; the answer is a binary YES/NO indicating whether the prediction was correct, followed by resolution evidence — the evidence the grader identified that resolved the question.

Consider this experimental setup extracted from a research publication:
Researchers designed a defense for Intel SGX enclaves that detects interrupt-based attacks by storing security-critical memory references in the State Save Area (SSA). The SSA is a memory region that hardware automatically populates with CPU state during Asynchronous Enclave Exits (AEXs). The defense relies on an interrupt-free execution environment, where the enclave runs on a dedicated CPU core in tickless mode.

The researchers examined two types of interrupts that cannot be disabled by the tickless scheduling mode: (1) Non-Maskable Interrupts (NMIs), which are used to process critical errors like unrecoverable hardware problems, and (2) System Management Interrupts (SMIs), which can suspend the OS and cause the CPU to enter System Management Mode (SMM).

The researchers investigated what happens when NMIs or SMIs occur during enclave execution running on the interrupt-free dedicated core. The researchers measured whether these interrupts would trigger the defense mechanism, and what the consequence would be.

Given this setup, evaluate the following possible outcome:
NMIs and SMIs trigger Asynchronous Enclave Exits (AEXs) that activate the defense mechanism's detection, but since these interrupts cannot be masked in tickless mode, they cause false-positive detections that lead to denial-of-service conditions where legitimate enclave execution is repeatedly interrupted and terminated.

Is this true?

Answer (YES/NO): NO